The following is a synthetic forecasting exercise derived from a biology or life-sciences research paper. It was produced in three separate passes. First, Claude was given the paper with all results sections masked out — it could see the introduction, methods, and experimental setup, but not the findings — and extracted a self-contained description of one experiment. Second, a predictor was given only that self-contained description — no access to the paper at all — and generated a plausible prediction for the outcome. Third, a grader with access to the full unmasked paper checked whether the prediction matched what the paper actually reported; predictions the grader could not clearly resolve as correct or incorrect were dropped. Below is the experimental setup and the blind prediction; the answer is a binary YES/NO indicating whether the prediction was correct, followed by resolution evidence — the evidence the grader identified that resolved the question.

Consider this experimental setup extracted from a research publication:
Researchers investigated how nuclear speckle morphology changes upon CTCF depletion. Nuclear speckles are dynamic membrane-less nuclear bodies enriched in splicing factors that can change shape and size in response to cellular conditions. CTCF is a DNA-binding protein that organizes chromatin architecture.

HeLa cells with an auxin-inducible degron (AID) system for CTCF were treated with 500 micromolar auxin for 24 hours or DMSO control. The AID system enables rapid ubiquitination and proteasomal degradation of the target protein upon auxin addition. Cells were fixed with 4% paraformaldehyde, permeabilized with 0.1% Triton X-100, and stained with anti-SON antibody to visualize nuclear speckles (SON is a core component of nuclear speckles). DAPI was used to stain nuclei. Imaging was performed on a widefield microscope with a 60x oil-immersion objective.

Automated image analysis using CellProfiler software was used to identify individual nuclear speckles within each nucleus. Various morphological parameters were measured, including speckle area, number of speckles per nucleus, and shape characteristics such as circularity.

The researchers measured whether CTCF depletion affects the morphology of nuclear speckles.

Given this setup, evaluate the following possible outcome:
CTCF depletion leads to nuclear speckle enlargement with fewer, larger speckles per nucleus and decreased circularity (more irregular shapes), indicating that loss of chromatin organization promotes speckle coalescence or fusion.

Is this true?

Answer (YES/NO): NO